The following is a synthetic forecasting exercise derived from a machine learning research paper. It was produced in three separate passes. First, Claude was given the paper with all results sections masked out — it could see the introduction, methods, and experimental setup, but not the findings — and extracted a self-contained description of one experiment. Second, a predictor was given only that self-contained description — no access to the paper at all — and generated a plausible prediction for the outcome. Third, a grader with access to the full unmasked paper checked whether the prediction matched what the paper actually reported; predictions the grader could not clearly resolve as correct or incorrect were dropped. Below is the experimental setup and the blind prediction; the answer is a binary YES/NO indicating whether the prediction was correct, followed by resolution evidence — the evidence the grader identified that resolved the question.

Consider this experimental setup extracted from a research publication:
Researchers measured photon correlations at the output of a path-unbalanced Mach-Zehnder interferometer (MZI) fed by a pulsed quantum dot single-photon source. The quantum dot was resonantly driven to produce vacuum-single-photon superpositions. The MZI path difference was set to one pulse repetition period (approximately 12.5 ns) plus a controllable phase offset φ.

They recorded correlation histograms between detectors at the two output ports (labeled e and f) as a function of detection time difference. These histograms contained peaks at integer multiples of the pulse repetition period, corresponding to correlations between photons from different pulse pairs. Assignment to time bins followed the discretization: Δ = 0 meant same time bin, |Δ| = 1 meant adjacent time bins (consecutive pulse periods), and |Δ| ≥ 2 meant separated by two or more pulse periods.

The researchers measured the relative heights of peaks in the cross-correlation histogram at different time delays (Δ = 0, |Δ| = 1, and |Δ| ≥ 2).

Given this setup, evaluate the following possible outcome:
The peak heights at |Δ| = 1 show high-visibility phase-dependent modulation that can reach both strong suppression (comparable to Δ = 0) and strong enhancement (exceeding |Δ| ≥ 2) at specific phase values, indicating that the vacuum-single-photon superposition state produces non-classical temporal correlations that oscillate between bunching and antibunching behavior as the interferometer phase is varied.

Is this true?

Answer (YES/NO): NO